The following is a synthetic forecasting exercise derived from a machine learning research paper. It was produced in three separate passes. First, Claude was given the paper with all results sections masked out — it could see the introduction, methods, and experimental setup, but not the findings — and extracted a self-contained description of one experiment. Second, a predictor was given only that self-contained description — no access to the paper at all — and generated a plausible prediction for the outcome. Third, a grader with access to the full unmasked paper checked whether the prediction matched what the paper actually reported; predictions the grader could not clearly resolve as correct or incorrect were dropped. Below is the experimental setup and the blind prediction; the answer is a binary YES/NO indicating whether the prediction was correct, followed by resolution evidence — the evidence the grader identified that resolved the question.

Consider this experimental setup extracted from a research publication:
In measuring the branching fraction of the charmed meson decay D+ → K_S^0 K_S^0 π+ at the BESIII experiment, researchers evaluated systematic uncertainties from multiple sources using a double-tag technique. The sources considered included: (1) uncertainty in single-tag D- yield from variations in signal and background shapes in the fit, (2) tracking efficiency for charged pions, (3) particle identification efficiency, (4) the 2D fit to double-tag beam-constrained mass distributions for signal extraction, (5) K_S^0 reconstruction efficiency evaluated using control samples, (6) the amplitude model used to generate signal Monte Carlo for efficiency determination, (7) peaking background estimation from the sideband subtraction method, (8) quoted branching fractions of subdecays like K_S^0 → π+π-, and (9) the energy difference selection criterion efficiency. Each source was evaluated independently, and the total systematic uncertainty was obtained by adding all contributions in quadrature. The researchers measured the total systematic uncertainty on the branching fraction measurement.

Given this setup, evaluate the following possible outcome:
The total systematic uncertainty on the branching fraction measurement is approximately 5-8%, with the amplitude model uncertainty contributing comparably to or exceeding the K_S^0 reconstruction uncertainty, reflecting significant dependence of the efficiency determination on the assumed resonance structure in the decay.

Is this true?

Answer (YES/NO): NO